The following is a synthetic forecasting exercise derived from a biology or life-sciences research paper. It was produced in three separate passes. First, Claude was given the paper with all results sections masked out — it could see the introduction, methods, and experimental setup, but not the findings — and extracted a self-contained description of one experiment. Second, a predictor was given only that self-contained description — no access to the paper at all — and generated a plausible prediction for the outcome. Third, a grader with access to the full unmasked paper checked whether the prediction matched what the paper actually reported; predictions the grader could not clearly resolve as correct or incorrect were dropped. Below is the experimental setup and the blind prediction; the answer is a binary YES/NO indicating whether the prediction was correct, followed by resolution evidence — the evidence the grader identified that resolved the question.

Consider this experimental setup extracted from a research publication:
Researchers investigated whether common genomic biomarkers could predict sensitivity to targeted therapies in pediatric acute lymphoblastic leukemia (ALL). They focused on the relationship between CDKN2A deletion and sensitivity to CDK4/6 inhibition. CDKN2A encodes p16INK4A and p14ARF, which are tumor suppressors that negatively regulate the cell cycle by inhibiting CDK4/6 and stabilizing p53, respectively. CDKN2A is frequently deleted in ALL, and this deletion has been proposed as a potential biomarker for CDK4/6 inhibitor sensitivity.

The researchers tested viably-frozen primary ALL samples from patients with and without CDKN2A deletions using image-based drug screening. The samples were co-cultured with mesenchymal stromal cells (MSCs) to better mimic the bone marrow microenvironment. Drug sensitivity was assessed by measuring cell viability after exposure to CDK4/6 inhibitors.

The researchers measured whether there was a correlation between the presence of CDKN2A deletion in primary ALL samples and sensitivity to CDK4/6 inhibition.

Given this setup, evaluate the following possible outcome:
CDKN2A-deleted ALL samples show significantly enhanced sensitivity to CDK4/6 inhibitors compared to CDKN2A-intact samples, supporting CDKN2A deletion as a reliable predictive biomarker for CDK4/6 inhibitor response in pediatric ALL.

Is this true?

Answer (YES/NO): NO